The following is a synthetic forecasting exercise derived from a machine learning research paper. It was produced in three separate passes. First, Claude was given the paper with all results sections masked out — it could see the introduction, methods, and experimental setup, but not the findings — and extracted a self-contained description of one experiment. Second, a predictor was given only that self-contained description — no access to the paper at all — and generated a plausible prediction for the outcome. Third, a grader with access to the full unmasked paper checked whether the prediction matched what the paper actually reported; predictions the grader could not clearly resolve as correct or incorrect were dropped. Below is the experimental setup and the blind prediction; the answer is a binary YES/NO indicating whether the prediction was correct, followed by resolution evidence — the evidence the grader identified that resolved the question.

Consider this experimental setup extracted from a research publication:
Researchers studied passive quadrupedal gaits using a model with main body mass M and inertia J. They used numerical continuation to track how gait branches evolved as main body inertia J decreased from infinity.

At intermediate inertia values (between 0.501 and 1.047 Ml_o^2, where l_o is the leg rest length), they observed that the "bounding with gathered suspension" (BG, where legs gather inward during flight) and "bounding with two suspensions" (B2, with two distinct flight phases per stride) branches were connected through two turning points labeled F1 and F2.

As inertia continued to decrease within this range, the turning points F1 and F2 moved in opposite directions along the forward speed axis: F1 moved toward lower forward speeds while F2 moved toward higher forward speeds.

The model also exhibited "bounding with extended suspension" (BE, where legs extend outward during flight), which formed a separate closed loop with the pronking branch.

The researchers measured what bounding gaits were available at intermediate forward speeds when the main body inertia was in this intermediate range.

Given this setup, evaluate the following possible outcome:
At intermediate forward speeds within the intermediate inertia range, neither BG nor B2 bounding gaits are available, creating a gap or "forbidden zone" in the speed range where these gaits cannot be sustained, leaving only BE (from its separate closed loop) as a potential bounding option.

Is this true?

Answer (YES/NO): YES